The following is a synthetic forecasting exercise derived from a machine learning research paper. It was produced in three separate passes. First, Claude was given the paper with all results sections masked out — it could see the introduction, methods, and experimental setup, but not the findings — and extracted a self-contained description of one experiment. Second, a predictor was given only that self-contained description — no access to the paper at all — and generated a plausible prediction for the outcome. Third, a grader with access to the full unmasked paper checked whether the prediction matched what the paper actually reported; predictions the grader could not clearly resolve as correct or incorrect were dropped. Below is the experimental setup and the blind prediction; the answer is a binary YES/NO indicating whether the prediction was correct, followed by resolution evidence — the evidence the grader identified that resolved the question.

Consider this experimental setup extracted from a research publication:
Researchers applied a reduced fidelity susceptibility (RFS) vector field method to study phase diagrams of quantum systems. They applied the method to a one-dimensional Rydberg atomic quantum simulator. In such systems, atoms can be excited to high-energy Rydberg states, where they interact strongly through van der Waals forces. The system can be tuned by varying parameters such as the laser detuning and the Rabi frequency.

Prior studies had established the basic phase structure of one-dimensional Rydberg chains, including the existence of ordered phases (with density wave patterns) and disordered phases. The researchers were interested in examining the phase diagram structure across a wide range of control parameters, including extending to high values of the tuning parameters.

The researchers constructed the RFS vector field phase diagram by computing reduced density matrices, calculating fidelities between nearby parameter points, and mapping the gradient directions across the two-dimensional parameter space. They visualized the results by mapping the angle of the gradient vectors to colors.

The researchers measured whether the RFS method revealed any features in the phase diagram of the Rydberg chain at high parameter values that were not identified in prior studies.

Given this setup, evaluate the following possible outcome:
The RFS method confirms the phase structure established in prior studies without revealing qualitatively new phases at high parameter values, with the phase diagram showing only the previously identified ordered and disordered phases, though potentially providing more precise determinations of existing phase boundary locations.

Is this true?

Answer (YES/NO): NO